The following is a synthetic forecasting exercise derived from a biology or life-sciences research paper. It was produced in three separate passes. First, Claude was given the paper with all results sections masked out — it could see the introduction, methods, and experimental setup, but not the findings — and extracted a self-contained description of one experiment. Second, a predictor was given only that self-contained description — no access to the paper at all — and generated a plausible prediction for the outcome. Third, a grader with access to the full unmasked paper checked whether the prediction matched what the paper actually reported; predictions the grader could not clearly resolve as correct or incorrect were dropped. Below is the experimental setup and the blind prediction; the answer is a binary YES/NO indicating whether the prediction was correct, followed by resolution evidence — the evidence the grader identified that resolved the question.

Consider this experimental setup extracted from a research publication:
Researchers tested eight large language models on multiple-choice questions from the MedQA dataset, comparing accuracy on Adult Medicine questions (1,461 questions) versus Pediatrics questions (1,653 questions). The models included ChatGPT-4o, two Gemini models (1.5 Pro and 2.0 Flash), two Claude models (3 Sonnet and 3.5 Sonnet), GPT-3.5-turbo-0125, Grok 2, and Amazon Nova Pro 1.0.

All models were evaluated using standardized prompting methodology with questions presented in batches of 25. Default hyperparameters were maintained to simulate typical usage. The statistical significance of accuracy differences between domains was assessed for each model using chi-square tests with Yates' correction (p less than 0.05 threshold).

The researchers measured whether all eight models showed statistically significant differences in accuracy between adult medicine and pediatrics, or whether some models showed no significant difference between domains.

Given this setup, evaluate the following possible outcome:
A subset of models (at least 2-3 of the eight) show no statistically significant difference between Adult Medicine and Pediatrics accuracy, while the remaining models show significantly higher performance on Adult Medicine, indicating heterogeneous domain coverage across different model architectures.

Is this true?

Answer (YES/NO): YES